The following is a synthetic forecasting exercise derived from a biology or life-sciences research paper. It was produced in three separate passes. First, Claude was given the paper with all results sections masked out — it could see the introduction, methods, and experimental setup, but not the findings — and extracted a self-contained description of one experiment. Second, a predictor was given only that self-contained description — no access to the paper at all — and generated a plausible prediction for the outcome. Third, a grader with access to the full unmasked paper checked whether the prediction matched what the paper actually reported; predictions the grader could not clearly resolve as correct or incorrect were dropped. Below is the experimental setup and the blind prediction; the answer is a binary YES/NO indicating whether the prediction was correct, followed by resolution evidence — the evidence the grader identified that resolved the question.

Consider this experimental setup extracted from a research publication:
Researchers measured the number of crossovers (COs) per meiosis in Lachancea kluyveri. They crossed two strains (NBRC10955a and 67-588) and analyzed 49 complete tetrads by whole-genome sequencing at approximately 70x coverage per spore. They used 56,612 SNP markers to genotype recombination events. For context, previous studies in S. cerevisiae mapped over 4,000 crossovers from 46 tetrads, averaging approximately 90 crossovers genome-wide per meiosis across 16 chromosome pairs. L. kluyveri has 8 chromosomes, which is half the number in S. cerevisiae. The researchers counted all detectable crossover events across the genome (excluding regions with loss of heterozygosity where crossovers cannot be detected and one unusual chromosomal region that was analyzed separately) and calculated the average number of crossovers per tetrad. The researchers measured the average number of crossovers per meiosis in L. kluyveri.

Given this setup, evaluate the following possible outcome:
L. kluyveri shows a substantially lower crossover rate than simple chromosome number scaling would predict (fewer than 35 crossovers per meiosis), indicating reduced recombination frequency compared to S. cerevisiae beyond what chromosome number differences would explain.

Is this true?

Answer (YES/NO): YES